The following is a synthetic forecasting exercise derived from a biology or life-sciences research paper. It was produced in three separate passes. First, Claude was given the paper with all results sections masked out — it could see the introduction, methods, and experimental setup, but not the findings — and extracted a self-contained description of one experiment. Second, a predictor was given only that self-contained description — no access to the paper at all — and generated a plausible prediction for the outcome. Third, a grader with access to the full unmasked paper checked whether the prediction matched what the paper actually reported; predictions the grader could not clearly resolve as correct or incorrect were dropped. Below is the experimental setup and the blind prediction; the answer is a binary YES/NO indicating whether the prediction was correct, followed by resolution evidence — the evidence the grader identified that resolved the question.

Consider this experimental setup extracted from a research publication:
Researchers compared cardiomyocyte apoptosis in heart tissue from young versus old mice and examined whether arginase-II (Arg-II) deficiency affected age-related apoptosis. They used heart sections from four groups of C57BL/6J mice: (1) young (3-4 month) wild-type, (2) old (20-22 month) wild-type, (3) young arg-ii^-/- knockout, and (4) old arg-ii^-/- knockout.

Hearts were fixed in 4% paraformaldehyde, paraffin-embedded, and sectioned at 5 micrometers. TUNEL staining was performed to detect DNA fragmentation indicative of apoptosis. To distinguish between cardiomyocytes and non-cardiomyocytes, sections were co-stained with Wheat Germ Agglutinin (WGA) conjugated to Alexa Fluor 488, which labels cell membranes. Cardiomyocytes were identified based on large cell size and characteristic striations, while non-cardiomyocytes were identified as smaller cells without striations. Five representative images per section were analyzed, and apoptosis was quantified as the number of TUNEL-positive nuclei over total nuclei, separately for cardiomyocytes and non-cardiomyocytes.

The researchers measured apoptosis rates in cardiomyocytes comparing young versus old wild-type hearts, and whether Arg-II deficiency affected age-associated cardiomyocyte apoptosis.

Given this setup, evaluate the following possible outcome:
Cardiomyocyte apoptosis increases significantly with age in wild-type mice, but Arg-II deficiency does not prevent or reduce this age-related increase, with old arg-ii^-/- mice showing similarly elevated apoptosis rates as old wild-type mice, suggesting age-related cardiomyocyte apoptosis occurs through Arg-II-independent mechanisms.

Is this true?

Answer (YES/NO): NO